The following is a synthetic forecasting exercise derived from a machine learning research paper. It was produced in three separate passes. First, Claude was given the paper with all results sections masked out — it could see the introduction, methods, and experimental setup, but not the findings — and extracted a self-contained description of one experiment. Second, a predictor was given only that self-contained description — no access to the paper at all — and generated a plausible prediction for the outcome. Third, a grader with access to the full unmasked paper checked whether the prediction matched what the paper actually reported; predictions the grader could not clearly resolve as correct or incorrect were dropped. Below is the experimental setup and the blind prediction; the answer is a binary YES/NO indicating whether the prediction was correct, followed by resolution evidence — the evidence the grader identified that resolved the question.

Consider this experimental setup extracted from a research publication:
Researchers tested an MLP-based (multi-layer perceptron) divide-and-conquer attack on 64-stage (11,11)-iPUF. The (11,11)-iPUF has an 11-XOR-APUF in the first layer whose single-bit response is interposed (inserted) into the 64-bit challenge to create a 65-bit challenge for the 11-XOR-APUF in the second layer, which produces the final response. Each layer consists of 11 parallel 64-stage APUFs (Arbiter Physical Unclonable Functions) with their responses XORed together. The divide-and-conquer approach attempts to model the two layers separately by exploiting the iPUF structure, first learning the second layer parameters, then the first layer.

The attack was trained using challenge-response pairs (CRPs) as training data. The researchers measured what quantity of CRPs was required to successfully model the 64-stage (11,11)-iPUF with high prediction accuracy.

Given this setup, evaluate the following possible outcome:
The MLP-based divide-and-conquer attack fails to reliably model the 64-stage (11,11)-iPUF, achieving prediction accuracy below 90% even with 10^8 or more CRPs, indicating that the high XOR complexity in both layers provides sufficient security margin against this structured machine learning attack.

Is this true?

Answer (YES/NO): NO